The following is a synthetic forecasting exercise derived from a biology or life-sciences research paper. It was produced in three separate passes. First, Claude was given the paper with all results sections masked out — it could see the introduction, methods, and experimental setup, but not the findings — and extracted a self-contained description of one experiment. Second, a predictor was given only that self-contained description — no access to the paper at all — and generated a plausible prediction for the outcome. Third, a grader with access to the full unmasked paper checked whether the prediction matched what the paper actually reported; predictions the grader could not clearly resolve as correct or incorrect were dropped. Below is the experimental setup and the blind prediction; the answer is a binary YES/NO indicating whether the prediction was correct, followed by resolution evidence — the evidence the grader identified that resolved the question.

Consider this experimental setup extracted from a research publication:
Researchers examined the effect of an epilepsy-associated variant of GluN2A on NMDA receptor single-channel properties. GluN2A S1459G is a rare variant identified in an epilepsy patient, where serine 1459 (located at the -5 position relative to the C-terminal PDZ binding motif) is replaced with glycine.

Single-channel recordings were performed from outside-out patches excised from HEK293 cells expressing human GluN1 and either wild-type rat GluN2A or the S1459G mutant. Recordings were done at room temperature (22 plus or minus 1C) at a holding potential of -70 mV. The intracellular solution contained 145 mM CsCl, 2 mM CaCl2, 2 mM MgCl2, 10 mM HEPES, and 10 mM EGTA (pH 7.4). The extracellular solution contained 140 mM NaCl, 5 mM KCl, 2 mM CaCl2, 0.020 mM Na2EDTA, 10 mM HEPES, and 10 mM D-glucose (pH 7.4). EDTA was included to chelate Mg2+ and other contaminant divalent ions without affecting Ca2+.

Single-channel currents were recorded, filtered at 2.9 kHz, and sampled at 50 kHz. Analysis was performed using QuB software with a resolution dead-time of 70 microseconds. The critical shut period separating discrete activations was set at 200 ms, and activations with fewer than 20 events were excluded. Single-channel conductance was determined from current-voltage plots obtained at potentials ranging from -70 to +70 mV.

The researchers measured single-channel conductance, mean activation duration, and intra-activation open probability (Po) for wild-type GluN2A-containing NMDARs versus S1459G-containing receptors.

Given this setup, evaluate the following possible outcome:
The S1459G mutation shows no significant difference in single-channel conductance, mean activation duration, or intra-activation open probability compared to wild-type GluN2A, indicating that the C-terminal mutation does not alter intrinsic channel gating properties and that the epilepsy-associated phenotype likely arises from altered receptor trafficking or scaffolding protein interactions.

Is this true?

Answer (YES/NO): NO